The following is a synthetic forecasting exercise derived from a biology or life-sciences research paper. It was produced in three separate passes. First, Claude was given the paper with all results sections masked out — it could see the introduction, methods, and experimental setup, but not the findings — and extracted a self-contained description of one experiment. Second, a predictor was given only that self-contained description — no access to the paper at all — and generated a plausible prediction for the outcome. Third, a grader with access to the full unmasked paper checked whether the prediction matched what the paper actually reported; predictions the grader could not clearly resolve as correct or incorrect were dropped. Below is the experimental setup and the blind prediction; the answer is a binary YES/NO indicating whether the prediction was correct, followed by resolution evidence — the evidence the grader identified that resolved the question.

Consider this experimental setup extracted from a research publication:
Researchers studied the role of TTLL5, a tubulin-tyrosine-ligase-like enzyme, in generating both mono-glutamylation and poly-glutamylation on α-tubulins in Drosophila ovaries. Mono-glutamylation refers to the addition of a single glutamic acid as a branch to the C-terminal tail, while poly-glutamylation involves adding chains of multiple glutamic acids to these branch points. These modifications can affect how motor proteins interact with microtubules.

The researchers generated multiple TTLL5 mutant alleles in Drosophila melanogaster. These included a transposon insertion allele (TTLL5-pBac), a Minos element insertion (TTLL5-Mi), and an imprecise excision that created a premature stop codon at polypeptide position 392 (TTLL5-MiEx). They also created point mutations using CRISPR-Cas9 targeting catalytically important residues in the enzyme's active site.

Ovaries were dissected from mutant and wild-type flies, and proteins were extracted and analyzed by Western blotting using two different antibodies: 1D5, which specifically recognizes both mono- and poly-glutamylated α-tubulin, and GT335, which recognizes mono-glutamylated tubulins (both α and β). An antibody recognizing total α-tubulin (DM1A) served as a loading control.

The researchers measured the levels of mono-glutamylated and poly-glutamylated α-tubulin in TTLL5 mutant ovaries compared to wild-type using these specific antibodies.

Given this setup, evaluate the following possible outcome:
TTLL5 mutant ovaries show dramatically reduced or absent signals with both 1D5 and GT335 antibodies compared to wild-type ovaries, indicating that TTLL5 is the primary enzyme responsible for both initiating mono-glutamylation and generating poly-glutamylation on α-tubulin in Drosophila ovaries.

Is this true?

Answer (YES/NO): YES